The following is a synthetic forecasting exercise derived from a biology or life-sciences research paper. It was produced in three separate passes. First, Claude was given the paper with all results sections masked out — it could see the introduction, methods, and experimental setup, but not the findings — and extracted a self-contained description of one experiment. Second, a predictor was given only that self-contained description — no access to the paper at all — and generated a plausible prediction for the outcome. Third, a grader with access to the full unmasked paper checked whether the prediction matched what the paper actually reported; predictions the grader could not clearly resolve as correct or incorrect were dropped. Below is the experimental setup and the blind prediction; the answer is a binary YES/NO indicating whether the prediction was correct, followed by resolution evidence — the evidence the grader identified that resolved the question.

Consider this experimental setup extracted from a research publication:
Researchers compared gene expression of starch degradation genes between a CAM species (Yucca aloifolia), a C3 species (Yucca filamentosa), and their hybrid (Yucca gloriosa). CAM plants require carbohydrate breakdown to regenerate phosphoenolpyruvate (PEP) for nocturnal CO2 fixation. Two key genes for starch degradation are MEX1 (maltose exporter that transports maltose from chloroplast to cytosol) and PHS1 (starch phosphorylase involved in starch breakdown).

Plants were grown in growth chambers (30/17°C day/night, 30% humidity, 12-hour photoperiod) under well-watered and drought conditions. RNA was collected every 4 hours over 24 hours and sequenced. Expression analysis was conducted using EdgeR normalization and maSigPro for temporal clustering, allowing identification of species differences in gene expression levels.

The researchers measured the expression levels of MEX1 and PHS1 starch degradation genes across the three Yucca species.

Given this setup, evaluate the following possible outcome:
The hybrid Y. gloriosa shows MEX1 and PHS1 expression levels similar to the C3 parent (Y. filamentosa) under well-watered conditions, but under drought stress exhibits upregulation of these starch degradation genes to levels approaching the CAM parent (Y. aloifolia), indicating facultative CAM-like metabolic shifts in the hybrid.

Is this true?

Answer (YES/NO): NO